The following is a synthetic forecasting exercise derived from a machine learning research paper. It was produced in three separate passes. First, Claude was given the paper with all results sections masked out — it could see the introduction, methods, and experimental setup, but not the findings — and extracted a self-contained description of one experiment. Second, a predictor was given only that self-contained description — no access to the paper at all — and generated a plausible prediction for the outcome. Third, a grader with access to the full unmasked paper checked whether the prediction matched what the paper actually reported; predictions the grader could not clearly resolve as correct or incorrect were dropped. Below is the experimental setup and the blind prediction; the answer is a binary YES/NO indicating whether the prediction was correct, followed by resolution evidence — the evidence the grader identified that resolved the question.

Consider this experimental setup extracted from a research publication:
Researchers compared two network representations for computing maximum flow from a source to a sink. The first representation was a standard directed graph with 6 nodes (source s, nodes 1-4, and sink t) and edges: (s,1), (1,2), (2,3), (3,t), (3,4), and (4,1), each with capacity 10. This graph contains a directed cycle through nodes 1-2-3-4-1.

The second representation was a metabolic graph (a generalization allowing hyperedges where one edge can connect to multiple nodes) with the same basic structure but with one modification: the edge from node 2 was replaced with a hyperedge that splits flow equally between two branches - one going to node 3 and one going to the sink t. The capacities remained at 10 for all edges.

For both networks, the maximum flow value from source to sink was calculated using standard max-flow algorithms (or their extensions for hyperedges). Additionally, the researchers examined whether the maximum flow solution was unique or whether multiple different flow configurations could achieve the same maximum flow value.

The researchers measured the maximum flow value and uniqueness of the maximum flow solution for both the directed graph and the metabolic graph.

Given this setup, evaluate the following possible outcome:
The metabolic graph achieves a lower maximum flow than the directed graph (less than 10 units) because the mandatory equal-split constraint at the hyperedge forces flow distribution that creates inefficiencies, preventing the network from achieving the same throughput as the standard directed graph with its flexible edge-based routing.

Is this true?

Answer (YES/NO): NO